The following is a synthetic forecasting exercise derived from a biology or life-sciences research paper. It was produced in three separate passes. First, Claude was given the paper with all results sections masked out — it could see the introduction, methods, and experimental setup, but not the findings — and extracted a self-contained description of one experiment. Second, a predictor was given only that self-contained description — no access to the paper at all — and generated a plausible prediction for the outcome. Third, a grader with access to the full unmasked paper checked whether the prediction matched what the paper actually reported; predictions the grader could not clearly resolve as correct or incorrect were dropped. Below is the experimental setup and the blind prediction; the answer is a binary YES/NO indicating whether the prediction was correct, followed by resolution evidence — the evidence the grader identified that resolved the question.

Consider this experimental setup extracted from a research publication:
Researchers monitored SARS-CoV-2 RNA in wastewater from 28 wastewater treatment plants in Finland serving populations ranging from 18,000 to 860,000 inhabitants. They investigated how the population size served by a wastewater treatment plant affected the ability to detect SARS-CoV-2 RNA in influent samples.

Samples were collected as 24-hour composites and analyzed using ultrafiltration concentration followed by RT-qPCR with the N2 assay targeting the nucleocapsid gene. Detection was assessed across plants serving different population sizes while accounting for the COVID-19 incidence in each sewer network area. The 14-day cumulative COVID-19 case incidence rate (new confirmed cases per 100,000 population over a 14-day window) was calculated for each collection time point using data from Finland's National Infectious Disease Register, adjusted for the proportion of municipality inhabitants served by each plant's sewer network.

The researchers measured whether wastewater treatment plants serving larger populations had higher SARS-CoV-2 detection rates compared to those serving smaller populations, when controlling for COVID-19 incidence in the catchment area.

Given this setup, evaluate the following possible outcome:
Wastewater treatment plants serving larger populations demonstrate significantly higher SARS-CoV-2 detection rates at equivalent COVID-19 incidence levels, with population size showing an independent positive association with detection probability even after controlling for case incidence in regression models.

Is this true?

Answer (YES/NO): NO